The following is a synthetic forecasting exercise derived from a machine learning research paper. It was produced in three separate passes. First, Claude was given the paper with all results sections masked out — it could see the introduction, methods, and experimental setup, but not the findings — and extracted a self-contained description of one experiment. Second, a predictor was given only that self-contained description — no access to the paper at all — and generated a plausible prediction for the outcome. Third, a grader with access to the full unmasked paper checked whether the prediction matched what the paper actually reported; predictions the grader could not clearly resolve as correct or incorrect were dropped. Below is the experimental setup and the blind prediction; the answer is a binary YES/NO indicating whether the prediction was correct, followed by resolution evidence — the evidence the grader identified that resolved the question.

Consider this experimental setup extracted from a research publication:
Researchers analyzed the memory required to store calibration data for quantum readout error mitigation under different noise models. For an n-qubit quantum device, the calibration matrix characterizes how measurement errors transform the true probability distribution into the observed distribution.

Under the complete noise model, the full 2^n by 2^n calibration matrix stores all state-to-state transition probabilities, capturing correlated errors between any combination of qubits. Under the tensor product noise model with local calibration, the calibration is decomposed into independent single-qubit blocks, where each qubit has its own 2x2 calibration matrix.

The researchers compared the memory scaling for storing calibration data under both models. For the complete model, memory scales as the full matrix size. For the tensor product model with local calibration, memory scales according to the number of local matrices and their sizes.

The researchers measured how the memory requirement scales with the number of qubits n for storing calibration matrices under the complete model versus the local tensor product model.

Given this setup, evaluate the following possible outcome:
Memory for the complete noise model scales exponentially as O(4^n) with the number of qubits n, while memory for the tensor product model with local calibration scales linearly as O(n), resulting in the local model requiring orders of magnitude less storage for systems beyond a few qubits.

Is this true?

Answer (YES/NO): YES